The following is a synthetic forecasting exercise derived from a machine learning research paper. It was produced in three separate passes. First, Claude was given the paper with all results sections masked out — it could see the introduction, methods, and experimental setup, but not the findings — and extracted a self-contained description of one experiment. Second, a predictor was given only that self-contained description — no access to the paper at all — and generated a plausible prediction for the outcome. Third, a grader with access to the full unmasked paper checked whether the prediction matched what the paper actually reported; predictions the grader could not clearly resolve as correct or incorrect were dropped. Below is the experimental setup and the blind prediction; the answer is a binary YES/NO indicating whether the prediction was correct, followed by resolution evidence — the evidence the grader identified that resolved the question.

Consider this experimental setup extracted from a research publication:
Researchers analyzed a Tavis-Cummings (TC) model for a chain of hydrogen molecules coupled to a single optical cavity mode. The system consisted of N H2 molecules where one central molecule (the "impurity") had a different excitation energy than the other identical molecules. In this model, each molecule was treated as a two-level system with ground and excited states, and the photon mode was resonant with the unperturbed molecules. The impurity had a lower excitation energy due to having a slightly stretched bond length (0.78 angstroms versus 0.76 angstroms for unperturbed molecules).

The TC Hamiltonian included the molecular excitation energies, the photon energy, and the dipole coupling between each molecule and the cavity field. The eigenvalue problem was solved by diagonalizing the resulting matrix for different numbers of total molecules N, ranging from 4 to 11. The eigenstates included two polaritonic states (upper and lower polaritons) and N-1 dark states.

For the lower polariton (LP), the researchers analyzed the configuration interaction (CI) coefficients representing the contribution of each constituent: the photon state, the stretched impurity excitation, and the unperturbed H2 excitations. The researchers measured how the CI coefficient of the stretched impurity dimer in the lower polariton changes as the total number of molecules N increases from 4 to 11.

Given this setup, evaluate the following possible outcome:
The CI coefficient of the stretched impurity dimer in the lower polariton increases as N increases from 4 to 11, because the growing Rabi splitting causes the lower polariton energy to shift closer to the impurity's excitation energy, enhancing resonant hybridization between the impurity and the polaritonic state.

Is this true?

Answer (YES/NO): NO